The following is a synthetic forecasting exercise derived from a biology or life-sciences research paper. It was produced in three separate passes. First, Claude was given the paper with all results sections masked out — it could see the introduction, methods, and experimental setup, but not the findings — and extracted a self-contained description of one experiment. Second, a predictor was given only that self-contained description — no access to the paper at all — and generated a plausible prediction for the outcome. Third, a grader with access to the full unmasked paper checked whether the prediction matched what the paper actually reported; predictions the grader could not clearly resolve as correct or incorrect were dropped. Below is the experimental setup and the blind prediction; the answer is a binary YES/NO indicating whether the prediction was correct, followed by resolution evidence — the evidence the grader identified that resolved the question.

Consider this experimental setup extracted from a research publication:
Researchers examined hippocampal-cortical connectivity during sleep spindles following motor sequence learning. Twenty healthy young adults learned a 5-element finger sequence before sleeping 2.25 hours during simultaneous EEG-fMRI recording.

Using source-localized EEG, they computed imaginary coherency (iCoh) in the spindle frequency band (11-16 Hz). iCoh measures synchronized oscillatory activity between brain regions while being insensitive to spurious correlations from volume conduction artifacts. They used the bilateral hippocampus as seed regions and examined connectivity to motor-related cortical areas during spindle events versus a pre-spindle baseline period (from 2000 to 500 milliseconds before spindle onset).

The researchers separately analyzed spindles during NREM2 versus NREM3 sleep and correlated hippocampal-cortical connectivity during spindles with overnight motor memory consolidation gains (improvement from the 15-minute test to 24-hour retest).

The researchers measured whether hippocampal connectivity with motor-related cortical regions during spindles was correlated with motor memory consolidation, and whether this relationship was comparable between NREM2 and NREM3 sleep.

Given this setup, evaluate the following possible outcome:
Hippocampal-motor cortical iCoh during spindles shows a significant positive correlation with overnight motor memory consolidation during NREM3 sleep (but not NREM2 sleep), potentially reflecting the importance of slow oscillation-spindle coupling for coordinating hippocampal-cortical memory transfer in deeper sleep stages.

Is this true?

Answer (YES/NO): NO